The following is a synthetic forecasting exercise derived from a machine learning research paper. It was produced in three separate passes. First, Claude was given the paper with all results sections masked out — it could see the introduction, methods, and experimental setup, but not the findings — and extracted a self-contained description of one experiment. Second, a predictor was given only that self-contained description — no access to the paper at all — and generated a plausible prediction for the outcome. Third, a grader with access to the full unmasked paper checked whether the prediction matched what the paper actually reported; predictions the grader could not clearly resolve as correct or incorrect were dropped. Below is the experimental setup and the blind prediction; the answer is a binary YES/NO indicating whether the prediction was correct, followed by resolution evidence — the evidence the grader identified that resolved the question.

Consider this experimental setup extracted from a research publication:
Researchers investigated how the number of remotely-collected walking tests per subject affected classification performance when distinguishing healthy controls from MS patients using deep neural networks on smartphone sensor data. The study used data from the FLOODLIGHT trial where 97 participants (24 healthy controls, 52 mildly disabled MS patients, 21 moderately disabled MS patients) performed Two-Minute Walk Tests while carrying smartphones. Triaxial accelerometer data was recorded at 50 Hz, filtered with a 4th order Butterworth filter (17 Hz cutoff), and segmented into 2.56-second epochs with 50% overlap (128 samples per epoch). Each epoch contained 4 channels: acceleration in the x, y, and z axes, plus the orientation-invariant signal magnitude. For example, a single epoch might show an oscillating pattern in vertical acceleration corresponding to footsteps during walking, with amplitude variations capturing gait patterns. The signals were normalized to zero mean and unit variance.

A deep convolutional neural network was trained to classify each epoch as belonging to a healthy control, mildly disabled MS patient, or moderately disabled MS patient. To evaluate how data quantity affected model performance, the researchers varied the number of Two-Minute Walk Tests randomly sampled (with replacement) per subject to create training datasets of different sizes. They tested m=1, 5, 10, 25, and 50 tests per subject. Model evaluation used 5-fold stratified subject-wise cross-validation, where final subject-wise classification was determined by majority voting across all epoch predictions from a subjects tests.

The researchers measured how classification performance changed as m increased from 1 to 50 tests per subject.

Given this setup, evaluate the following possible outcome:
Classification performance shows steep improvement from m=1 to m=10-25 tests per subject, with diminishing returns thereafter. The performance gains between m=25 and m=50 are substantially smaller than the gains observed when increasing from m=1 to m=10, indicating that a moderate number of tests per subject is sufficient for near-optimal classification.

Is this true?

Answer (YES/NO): YES